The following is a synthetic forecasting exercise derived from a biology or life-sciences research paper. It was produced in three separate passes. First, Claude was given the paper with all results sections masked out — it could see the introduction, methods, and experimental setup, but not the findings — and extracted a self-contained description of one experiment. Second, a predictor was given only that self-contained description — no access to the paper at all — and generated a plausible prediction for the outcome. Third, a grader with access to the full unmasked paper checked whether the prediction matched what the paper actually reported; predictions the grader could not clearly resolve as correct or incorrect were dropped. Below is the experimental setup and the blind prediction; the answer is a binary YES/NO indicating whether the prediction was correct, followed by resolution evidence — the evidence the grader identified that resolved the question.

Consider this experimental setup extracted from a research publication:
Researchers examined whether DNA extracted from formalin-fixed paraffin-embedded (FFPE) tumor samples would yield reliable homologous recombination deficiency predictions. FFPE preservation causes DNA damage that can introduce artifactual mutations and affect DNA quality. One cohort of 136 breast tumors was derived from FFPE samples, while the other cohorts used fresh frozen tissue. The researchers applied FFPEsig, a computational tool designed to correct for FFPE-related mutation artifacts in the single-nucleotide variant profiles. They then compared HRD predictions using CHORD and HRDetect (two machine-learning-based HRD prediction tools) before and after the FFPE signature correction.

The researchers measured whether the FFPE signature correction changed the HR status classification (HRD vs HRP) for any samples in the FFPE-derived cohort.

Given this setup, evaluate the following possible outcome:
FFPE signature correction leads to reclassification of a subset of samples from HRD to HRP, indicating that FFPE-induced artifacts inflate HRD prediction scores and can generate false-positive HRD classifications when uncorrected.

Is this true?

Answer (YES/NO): NO